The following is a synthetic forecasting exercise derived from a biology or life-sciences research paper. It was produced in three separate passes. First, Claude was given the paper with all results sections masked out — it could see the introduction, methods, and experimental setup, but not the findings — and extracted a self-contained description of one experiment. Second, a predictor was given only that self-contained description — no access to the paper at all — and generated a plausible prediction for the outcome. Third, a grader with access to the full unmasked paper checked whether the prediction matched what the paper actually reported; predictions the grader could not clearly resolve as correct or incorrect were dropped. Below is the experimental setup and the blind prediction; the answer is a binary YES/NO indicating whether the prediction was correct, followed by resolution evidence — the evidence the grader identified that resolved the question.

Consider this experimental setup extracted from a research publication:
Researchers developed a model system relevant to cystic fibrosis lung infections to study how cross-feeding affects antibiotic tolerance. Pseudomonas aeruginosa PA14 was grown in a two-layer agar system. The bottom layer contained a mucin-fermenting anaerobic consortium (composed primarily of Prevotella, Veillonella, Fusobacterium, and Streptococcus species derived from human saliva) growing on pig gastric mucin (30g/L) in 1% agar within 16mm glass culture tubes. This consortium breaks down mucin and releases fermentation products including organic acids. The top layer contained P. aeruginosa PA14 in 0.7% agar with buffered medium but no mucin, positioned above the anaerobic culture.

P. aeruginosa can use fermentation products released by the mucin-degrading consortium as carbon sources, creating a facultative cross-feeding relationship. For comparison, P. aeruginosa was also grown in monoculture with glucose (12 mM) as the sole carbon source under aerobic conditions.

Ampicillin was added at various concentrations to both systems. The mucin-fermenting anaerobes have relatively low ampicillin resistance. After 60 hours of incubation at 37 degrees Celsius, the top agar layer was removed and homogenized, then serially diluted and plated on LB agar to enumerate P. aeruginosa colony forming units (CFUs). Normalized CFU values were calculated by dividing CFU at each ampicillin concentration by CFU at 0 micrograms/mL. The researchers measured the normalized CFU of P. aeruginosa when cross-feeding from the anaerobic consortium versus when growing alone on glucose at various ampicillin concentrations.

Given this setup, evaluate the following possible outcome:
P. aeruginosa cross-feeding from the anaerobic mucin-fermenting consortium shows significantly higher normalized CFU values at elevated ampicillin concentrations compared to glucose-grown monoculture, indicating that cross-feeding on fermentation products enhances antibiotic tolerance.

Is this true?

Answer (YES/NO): NO